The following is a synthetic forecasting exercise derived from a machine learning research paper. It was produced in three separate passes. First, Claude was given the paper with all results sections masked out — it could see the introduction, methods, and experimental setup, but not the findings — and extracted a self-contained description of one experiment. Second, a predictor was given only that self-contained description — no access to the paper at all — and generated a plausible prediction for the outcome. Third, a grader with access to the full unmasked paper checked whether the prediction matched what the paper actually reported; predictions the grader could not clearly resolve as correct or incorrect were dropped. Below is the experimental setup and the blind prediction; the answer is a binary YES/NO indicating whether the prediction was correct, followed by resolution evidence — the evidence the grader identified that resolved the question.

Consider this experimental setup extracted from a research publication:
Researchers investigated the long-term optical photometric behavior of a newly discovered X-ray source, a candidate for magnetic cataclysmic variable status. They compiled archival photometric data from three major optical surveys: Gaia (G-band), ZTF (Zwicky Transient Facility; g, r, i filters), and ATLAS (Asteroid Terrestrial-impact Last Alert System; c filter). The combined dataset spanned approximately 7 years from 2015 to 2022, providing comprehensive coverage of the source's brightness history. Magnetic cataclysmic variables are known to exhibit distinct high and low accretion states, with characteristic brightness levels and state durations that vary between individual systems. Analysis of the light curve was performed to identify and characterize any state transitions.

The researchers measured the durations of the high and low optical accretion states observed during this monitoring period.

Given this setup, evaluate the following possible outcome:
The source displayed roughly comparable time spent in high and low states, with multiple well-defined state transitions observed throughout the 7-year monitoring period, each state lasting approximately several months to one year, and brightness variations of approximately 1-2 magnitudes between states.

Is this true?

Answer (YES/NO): NO